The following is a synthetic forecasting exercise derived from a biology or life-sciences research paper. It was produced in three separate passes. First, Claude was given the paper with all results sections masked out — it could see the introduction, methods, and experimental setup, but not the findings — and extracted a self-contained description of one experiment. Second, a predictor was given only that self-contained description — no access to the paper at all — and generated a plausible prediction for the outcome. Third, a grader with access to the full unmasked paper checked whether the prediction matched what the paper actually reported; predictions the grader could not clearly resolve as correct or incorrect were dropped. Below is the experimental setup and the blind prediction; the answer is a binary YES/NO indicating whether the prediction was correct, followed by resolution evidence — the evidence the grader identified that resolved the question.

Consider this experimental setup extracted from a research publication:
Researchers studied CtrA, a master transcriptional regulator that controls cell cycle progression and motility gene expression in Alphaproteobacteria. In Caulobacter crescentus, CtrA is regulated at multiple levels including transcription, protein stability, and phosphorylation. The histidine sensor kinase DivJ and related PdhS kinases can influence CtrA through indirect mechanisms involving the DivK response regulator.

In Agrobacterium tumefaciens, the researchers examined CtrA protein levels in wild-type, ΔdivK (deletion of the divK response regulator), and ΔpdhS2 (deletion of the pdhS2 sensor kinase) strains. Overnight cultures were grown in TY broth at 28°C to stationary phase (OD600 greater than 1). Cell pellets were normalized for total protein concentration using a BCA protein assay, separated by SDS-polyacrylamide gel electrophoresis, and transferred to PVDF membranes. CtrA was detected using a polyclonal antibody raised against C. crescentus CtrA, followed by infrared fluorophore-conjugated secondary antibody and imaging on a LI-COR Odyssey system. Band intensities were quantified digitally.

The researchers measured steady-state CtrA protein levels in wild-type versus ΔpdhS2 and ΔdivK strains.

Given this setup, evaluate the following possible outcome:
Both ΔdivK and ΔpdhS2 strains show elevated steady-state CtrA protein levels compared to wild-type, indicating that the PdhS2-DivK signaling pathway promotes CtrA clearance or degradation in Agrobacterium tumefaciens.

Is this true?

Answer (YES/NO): NO